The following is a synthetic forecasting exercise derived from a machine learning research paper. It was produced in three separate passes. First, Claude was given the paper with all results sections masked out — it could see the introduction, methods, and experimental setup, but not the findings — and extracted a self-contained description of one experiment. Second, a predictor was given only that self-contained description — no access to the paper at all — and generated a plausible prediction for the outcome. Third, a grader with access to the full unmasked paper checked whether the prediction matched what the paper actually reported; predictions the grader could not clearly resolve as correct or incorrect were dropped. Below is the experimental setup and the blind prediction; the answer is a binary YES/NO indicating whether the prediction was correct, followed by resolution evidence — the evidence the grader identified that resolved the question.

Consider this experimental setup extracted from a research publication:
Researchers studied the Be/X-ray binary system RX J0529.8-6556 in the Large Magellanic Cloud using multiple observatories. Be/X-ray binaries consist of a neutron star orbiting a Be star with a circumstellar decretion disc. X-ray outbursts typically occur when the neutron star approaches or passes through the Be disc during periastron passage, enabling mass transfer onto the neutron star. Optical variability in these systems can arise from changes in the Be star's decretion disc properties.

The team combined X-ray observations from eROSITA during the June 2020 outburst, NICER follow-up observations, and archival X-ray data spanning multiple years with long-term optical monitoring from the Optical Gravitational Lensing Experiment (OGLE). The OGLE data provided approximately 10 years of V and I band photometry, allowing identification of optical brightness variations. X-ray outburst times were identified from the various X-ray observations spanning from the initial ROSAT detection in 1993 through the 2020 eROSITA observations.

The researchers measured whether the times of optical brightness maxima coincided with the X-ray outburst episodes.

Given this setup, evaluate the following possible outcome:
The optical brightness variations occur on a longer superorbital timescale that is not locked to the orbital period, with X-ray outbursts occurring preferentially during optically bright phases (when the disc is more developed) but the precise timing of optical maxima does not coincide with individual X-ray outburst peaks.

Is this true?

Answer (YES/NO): NO